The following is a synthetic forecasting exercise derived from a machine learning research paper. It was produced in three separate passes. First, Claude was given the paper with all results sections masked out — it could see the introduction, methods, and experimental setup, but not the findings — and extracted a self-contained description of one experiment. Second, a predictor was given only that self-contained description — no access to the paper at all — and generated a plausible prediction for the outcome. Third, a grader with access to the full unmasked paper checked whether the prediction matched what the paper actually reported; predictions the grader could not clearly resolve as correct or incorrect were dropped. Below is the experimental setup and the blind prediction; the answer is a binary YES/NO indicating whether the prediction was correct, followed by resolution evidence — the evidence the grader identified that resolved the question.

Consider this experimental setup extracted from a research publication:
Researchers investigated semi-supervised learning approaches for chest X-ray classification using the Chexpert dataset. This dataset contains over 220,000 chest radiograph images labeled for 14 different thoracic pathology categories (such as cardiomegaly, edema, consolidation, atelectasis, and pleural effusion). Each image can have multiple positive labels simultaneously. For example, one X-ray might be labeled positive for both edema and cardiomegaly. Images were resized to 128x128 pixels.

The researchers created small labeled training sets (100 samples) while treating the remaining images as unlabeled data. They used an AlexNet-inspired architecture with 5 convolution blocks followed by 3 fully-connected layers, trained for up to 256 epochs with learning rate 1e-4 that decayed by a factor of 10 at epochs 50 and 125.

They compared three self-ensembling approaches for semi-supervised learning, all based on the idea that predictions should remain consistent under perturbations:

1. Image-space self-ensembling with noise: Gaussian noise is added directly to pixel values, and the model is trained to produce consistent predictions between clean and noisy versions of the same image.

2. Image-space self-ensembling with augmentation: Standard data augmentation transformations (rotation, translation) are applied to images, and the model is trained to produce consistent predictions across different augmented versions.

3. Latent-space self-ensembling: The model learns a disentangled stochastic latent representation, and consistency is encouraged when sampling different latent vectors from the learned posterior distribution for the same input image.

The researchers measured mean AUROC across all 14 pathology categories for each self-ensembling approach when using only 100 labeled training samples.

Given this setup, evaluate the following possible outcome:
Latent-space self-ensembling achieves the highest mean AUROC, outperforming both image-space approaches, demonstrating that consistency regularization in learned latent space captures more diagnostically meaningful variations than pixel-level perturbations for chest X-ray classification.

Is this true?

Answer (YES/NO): YES